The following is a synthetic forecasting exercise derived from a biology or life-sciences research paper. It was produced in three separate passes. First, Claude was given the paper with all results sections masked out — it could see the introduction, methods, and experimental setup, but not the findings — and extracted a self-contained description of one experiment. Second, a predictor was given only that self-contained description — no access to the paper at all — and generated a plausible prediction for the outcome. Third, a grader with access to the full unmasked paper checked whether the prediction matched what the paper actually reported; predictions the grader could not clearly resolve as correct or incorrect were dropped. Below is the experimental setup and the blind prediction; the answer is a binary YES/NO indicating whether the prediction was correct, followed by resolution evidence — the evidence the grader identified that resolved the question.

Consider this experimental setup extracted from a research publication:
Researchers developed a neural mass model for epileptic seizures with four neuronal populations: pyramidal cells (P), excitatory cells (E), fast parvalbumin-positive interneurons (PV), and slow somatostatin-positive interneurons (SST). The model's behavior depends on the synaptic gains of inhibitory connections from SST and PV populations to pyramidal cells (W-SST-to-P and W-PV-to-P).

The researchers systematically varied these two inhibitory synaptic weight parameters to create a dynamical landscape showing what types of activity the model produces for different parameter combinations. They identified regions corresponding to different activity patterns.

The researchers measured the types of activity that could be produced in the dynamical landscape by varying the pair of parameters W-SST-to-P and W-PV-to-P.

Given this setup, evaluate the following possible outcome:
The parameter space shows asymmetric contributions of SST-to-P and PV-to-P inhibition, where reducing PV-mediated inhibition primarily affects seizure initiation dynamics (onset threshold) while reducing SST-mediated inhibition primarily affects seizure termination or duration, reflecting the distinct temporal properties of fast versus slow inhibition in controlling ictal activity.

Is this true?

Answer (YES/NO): NO